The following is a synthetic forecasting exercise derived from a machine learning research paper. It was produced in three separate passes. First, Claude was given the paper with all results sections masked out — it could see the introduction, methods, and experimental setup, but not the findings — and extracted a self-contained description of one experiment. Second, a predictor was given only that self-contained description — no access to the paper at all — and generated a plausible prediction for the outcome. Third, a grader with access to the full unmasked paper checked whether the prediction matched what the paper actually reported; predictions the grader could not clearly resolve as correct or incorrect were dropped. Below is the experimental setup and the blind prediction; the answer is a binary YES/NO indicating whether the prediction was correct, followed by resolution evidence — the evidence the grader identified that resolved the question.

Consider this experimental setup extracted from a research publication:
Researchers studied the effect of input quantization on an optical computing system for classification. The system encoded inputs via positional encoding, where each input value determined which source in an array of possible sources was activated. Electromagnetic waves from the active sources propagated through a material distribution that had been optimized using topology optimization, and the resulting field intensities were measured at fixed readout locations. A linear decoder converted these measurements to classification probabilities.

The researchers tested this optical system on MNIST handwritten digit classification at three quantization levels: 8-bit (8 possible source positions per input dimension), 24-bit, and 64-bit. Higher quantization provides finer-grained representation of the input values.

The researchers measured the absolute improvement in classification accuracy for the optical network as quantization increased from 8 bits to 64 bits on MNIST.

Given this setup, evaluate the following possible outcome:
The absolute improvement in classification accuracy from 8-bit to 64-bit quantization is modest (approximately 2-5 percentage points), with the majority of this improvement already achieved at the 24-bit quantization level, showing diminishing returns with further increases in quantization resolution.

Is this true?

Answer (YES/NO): YES